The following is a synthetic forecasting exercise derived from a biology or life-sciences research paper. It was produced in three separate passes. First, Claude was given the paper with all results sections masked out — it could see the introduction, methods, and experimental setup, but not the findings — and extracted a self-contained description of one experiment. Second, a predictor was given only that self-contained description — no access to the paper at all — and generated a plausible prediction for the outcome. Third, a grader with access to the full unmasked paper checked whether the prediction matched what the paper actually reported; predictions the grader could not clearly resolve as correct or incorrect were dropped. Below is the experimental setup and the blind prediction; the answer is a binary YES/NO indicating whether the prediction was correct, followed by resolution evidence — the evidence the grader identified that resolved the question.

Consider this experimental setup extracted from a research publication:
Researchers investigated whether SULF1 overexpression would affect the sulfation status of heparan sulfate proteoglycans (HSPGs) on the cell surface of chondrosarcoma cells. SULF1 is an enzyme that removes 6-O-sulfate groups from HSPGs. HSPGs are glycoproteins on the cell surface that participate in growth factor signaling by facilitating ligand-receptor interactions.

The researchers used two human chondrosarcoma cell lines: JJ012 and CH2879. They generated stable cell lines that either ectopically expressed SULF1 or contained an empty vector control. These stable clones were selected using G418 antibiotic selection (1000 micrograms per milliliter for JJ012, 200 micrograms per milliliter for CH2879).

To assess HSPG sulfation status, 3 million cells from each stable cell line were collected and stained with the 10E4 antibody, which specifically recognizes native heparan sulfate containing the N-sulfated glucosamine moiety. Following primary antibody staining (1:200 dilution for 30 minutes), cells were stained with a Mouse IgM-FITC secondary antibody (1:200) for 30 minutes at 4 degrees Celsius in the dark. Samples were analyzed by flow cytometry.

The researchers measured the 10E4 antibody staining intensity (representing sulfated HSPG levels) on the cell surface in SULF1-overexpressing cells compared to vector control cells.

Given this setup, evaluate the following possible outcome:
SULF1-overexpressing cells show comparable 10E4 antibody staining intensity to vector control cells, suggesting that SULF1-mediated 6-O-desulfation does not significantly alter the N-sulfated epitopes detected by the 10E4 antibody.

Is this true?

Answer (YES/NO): NO